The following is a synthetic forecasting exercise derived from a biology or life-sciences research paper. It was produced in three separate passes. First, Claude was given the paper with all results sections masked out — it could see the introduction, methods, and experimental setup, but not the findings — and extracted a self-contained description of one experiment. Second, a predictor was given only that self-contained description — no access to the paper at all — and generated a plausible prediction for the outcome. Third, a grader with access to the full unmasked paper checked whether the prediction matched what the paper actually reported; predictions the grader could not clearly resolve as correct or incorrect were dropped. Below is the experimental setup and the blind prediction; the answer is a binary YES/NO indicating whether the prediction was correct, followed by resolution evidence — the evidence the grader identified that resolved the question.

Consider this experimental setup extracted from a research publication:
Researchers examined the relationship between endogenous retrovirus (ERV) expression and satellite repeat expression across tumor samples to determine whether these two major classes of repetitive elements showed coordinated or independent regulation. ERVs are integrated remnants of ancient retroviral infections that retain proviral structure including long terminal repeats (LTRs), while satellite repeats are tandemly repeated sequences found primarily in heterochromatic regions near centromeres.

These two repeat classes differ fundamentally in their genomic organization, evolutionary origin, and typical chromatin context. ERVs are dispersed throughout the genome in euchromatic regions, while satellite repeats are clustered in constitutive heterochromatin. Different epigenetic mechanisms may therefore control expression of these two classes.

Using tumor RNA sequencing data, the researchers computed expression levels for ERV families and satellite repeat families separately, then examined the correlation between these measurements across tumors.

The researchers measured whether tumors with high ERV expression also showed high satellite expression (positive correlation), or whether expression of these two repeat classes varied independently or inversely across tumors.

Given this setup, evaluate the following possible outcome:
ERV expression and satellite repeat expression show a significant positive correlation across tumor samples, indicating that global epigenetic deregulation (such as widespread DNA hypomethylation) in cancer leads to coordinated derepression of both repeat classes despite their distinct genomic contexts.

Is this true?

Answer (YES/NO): NO